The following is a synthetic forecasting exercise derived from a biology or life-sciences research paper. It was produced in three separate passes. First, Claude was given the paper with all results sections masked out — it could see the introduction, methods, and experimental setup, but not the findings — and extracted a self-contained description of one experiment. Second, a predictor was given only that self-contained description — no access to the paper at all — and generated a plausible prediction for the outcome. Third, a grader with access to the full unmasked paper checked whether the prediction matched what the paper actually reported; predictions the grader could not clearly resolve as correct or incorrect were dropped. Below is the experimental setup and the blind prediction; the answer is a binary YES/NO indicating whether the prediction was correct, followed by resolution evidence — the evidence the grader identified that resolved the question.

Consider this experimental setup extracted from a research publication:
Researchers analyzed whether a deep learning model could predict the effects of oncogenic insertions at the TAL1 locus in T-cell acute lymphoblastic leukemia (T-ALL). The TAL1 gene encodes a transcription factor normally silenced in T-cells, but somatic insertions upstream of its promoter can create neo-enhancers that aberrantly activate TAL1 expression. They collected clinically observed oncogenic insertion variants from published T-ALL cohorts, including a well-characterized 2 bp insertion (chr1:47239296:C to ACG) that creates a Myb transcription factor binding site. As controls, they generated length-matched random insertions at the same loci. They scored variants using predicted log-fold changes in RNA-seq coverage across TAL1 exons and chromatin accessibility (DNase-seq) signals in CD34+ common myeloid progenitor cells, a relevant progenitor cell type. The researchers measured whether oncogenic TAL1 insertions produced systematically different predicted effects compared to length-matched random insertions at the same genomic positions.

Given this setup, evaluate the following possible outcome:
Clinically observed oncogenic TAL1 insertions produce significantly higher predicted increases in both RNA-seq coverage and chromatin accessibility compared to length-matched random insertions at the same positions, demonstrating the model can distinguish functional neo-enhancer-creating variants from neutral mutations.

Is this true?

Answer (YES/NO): YES